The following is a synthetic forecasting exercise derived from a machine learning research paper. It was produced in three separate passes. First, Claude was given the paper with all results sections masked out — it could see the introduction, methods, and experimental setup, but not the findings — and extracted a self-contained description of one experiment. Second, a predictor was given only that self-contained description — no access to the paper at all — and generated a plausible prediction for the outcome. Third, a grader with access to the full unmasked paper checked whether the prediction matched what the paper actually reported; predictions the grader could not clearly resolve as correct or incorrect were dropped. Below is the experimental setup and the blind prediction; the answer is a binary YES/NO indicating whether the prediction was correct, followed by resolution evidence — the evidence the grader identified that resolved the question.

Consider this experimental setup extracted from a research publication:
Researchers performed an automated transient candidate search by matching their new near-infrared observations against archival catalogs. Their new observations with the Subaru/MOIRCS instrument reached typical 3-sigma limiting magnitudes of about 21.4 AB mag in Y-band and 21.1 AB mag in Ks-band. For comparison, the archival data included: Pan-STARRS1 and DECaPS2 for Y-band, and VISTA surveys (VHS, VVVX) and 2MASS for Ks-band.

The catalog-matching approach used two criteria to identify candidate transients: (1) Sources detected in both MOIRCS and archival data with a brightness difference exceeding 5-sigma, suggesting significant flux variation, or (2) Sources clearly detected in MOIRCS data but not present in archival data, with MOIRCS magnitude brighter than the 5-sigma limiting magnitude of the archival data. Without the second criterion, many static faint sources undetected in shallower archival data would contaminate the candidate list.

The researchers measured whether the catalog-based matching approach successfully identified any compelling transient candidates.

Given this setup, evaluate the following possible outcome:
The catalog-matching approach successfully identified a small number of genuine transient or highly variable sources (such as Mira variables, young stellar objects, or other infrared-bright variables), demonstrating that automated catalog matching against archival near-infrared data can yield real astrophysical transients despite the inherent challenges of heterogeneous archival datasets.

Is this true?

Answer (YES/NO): NO